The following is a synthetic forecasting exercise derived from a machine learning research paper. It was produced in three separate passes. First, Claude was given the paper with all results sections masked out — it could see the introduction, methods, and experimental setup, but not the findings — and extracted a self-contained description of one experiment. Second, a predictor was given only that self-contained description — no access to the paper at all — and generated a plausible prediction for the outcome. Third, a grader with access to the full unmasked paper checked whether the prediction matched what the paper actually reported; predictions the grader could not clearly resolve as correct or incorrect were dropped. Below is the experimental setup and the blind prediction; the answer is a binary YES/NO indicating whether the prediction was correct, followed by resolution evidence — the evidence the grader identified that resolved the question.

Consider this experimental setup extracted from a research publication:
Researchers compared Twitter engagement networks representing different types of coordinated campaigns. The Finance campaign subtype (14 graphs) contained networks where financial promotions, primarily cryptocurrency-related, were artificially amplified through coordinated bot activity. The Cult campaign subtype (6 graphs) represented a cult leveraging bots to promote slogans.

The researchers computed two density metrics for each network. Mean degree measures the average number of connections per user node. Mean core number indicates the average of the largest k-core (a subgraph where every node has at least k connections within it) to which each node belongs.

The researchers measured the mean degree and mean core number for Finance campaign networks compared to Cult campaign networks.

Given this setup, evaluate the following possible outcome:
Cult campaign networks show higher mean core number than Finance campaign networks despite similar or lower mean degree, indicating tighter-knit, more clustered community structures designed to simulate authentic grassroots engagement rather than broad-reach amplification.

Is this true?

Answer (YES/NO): NO